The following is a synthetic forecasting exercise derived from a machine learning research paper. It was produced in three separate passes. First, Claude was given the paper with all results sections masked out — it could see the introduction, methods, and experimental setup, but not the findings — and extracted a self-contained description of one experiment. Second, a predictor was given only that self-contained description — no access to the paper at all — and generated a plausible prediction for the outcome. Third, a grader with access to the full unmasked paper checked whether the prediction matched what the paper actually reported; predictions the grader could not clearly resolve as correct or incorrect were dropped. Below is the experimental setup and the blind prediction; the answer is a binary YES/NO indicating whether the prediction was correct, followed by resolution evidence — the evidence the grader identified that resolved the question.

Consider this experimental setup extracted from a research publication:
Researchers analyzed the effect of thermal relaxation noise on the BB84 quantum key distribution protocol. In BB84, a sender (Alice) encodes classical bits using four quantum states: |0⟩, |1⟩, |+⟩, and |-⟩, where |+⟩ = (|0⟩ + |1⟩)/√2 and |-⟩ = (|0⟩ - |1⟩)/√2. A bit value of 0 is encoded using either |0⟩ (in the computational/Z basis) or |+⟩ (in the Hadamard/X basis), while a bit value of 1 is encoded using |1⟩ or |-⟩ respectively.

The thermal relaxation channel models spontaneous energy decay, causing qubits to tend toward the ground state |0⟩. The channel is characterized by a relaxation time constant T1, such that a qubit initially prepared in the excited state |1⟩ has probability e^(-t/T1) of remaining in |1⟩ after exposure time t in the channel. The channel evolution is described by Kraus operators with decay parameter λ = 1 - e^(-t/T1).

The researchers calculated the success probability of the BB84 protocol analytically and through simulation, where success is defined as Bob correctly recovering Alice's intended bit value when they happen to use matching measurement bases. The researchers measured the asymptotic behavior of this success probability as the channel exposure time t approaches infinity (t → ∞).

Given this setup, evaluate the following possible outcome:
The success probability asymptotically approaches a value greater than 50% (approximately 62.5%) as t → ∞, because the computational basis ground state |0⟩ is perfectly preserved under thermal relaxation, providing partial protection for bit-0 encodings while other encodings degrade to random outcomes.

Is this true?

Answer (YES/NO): NO